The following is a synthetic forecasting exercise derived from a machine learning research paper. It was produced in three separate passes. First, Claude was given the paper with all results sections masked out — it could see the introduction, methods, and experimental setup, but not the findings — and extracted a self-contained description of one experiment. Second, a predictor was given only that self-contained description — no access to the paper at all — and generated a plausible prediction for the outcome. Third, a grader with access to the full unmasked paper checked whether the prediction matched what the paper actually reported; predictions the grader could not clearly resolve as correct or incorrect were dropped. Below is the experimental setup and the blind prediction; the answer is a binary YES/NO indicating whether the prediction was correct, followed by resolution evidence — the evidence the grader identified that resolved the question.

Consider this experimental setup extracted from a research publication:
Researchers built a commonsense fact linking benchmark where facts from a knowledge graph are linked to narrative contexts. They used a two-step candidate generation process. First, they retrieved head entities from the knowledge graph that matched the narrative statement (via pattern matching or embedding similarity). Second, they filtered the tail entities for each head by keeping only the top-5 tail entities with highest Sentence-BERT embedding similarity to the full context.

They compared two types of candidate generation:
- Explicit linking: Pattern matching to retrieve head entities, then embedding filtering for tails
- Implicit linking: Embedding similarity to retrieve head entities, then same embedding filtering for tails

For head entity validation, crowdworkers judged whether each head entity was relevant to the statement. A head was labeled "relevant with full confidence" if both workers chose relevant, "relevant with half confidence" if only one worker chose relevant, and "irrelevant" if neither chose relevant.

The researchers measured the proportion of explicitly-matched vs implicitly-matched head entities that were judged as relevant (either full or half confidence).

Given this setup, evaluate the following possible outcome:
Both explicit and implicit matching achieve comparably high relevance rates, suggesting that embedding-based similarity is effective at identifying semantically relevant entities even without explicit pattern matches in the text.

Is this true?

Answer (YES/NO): NO